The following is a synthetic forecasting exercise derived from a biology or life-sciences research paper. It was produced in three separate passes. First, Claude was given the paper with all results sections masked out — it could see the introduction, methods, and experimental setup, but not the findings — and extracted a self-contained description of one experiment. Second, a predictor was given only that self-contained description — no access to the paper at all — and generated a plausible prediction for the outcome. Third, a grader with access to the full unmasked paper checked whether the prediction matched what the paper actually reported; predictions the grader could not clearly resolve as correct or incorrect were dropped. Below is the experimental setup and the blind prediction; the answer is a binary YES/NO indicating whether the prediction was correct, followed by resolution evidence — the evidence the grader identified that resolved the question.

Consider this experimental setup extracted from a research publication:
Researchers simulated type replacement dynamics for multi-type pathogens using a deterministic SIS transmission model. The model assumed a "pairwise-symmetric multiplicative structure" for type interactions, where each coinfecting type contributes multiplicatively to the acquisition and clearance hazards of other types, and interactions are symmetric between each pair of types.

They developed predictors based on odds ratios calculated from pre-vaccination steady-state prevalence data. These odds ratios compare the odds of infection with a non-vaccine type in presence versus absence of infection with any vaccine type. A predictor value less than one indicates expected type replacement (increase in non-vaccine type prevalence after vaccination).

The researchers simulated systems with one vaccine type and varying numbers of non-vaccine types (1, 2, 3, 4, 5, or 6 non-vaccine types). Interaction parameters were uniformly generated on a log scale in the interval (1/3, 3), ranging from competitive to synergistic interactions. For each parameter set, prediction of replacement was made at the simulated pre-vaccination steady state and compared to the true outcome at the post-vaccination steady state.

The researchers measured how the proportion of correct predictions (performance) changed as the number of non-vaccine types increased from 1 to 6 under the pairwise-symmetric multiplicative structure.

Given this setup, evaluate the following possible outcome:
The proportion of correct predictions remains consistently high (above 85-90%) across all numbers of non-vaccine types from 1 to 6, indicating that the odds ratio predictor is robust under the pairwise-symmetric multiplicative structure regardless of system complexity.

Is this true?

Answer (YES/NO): YES